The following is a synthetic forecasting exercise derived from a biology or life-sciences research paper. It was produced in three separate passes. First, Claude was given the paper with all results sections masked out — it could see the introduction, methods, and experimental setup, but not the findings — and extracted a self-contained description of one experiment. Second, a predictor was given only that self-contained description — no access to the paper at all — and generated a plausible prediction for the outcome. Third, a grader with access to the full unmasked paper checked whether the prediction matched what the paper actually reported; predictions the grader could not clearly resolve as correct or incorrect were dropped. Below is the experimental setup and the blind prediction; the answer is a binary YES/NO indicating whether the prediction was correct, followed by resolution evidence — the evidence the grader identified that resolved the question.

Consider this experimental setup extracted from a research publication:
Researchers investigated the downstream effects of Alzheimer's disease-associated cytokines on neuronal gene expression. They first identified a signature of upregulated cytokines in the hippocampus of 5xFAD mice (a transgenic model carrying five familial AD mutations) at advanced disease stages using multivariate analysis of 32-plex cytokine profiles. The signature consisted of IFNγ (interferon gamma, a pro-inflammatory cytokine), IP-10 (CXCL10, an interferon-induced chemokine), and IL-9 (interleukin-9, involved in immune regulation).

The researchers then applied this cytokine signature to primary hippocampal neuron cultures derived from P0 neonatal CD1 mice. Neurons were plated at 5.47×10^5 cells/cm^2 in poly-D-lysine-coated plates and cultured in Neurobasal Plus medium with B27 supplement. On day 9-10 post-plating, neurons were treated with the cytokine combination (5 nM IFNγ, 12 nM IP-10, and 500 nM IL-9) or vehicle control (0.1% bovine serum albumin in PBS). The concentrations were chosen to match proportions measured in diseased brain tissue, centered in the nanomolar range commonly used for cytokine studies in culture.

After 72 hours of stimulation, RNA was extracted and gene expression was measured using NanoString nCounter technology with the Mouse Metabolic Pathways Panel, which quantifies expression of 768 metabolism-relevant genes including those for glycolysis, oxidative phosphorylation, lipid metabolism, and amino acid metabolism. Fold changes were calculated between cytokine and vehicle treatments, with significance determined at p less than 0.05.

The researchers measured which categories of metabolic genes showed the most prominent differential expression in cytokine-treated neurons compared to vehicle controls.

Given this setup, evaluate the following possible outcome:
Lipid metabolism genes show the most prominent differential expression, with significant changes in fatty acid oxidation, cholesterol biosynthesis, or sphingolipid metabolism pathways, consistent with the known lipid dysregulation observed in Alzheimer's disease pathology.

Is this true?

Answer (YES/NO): NO